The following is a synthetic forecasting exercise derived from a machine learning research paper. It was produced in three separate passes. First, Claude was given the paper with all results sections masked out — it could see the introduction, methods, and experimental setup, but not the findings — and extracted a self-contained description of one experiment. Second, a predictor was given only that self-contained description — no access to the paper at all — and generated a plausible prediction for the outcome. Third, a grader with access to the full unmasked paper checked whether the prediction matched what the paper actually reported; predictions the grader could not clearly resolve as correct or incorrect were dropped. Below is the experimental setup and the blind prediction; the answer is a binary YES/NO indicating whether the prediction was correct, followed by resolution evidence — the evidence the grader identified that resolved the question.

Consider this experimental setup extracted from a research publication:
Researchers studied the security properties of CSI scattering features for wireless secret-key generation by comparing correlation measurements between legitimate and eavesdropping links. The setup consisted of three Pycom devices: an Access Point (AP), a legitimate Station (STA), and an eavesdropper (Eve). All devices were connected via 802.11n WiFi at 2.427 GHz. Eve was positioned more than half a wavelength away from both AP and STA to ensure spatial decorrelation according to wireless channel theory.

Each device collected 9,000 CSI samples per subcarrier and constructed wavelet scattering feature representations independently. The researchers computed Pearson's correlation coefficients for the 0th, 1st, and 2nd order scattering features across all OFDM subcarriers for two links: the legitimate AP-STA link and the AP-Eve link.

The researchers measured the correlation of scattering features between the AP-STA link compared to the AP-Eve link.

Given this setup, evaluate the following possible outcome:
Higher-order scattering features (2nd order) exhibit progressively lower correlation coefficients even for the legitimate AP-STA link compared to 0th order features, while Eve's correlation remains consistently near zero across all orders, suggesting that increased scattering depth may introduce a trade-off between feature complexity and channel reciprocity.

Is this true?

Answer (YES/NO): NO